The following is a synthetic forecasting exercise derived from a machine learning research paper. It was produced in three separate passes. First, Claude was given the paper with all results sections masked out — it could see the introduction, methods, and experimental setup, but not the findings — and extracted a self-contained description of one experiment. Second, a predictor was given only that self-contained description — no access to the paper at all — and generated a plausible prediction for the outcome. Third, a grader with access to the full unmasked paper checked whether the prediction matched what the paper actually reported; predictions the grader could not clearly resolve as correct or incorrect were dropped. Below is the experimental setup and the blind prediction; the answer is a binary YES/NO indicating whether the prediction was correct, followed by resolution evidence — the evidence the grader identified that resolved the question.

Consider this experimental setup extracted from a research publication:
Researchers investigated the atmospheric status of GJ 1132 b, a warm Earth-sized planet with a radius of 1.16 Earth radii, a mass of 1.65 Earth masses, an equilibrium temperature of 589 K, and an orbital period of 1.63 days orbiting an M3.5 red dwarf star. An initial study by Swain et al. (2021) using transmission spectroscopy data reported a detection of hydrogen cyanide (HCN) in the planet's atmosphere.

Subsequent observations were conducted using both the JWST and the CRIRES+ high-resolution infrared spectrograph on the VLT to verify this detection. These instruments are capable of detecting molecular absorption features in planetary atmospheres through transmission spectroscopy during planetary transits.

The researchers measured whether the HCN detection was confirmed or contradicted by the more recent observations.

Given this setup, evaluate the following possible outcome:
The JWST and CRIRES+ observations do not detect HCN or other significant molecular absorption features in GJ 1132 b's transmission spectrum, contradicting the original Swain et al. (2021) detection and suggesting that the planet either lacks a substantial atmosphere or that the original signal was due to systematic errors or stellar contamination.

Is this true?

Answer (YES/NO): YES